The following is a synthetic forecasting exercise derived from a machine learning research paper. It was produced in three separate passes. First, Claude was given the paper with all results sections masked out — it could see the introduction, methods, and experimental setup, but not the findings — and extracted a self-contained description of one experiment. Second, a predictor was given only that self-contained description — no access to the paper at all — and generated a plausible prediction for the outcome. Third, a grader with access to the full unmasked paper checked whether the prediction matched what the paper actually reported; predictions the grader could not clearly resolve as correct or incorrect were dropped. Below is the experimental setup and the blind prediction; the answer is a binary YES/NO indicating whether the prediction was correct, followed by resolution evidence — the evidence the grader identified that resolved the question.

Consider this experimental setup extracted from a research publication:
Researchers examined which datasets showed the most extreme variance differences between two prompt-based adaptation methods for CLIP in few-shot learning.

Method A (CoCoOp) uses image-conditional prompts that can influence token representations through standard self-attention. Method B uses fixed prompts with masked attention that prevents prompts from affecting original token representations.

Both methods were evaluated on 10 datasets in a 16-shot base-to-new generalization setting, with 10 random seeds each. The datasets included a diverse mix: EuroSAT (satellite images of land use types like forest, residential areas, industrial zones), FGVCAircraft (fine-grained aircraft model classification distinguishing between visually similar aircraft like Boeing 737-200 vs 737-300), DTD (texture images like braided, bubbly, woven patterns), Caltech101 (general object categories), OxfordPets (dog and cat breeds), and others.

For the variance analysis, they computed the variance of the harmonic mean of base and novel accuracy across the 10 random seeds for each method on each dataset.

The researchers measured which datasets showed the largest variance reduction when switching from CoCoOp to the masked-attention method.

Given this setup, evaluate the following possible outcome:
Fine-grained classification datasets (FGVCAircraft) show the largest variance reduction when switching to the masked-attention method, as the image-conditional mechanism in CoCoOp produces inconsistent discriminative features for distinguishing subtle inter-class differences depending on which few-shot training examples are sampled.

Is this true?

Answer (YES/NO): YES